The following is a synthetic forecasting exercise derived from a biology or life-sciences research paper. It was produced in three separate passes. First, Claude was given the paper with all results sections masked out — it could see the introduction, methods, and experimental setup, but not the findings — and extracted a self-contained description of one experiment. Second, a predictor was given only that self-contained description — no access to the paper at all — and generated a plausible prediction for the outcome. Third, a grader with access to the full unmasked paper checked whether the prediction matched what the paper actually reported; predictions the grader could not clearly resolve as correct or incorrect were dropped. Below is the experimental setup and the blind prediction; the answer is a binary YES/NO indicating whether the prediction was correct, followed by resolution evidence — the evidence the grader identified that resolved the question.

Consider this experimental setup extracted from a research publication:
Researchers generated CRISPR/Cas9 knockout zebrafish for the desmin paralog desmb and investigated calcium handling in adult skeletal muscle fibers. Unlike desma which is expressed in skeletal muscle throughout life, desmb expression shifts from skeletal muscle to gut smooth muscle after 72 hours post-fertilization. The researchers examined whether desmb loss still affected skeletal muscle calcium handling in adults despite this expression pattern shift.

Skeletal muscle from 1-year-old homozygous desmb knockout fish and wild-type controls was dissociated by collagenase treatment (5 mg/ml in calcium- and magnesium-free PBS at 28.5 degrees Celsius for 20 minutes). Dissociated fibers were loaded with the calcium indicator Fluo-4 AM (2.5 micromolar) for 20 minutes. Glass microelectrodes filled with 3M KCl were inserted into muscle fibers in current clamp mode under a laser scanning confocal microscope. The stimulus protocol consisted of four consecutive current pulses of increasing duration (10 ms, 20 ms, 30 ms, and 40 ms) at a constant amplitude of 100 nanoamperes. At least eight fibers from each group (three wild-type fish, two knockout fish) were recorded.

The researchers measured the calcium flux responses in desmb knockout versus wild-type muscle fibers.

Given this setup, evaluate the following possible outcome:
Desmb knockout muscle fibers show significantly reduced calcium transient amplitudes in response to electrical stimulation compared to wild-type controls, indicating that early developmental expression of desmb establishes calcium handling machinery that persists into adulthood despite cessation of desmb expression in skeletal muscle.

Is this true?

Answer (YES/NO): NO